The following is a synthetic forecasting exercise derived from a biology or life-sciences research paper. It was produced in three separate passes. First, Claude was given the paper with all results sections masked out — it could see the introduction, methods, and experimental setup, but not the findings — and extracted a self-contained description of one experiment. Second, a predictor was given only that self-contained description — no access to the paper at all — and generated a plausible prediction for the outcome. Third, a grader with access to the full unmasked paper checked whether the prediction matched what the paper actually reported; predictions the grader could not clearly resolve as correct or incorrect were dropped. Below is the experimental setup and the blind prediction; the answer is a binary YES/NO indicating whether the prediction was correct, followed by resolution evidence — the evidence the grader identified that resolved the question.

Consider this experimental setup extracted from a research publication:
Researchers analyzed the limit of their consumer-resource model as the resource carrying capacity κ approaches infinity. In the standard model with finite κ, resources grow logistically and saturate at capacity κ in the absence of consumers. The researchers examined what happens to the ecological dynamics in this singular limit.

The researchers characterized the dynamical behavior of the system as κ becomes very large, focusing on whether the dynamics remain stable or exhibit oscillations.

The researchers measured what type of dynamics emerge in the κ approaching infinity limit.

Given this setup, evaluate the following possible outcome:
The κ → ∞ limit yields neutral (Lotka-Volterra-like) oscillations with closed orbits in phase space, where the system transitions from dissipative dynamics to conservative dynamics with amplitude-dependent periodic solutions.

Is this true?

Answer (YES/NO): YES